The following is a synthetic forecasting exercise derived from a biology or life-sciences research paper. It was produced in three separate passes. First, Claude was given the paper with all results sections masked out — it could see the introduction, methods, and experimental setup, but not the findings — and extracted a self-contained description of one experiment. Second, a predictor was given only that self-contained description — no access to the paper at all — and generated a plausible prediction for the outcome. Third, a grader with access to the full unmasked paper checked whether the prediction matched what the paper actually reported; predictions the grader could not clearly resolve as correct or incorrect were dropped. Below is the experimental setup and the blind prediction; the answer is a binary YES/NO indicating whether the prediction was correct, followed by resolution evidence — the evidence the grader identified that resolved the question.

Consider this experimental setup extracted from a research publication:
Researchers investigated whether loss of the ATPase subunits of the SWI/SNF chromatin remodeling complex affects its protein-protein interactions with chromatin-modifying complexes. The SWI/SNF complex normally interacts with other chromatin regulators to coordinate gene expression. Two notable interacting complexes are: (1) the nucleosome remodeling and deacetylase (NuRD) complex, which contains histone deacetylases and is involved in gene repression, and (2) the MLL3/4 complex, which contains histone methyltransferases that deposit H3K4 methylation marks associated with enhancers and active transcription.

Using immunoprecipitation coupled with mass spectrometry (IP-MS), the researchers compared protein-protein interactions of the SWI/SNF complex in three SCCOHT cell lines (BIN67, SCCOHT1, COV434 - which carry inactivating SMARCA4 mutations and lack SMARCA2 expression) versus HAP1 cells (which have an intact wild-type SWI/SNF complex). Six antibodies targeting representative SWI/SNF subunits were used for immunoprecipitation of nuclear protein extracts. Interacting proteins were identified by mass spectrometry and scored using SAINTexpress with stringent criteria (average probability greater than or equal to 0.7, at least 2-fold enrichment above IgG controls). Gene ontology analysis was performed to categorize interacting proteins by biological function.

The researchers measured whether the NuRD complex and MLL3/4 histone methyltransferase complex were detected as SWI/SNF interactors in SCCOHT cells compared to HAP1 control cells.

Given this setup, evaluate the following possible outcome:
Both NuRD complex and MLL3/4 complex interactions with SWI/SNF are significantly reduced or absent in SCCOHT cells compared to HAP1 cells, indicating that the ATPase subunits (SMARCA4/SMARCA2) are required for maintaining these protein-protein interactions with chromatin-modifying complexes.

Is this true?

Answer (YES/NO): YES